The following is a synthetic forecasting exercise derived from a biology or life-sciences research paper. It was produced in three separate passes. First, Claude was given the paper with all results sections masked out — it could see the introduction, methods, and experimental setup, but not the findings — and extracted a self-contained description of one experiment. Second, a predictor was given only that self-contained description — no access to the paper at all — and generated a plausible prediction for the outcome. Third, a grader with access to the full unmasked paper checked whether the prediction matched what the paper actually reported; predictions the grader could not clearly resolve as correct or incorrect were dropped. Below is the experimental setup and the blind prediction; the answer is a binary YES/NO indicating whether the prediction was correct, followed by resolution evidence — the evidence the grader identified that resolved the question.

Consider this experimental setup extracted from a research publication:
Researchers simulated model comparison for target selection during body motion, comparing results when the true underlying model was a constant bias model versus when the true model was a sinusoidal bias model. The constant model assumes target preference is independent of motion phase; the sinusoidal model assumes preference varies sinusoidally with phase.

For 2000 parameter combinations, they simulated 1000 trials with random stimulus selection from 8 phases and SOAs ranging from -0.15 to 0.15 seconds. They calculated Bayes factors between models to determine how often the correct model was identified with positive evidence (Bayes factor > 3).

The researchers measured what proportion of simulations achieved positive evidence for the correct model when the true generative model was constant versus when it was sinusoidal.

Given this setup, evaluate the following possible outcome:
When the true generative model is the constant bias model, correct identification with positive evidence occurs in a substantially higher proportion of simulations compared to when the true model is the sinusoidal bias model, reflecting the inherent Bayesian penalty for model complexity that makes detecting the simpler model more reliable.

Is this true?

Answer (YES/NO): YES